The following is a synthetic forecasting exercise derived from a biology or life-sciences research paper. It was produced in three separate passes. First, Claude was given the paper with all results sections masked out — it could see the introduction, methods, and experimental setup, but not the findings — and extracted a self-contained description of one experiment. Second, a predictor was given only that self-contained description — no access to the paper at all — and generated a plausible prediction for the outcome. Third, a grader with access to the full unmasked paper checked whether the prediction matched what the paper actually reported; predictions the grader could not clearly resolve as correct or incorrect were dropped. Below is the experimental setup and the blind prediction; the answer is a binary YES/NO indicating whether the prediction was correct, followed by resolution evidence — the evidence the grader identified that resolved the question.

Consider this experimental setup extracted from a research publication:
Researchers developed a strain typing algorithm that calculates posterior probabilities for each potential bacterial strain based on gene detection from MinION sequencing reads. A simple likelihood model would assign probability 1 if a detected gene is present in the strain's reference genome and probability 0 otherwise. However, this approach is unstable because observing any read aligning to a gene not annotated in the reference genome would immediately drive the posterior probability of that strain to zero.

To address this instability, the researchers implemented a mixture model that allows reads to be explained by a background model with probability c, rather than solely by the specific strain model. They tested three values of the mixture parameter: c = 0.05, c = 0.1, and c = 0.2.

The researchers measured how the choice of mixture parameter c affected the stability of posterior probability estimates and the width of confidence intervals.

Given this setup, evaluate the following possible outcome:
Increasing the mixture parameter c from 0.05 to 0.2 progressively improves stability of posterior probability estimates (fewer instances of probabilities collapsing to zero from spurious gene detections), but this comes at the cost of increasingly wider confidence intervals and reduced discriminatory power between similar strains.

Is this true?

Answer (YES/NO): NO